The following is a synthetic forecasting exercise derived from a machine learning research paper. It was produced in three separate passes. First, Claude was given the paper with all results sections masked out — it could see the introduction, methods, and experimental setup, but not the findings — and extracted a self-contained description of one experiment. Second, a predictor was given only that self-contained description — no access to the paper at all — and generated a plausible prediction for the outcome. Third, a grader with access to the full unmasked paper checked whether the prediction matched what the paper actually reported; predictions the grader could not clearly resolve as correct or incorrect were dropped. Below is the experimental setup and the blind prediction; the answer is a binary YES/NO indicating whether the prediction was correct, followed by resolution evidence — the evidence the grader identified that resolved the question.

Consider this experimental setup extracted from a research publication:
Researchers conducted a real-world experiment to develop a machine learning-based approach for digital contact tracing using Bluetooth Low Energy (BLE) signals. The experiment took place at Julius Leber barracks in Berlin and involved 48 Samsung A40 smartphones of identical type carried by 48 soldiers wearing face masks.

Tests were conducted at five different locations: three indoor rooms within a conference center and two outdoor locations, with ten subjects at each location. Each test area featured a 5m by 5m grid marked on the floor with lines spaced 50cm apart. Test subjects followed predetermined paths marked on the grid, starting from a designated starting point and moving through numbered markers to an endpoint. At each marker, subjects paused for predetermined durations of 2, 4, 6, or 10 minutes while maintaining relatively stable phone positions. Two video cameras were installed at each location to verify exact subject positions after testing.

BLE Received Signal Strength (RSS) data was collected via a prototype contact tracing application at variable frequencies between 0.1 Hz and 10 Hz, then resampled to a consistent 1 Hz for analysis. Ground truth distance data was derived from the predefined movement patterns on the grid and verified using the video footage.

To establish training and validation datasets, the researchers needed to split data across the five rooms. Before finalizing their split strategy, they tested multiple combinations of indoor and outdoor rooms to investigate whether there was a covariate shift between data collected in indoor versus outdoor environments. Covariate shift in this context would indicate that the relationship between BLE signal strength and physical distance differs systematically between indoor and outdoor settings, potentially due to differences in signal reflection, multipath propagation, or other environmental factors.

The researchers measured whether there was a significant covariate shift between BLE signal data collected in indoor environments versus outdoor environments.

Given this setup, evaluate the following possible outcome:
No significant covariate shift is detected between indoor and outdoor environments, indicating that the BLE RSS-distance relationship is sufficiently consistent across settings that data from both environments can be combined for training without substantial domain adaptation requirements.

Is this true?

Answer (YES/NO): YES